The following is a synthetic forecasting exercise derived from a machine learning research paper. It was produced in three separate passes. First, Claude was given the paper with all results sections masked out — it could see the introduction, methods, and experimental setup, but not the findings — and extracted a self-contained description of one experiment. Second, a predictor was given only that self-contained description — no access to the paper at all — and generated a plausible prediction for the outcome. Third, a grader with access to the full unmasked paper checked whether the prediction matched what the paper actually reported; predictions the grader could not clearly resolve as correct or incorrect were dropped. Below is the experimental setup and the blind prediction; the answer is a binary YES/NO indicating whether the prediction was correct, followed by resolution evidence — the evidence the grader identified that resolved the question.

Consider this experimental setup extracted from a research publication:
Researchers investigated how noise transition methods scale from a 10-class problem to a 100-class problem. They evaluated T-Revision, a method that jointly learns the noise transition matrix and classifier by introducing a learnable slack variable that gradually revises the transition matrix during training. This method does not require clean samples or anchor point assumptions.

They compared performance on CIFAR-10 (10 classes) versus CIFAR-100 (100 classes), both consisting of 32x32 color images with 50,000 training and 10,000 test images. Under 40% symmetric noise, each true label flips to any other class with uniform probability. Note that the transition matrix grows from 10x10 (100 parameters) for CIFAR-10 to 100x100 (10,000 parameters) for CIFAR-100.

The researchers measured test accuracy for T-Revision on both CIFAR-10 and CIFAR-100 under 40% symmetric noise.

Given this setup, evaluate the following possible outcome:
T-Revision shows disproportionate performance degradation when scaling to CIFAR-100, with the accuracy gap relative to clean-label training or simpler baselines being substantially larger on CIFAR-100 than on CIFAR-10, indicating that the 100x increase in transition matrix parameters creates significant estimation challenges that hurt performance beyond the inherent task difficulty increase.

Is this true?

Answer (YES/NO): YES